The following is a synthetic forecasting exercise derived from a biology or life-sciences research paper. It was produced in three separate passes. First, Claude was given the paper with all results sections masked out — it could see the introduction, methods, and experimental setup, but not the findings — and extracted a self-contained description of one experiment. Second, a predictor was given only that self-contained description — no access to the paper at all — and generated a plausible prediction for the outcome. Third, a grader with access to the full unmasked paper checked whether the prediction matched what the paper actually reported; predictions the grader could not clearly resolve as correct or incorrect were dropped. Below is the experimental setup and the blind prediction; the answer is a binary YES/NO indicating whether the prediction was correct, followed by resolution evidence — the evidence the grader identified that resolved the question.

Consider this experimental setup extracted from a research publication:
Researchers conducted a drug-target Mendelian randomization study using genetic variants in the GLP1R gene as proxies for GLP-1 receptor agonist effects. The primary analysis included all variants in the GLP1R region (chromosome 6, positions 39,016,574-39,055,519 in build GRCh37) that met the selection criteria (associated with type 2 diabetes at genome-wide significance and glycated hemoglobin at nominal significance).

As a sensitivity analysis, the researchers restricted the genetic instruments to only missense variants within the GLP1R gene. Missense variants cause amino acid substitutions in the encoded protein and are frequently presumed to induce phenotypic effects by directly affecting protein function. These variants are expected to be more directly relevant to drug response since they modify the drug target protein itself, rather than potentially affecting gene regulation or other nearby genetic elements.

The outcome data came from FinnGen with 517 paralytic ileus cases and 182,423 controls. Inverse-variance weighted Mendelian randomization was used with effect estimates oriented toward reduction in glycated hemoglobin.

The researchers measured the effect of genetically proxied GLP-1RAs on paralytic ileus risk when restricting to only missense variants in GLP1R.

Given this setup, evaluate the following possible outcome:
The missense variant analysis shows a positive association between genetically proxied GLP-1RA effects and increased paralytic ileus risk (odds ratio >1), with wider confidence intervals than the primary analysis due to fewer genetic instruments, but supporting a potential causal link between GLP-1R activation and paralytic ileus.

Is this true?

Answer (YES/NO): NO